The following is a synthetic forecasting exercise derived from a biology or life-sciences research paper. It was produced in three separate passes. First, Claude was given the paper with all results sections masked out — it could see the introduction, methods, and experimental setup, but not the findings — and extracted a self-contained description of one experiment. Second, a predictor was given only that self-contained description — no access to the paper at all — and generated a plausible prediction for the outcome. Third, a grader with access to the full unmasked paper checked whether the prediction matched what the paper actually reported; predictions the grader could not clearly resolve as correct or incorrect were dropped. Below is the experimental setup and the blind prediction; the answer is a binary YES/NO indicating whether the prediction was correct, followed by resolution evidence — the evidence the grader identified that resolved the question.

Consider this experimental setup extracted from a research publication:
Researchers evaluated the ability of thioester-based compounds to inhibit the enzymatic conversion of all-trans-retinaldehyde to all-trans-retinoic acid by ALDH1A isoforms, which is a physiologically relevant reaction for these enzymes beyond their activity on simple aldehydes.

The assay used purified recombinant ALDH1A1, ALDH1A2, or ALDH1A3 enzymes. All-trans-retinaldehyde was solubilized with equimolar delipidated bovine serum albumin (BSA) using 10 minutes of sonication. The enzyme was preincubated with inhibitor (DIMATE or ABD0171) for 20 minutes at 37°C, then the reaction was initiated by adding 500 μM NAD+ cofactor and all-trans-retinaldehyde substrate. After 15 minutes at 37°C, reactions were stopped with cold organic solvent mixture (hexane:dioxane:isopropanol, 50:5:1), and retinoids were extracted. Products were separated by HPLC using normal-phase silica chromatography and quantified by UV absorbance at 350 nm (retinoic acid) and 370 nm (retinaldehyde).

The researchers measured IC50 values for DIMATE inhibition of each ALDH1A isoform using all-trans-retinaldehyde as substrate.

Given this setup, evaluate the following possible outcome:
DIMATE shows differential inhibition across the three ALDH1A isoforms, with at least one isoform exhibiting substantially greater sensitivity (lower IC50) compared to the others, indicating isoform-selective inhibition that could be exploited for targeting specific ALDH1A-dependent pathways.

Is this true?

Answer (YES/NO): YES